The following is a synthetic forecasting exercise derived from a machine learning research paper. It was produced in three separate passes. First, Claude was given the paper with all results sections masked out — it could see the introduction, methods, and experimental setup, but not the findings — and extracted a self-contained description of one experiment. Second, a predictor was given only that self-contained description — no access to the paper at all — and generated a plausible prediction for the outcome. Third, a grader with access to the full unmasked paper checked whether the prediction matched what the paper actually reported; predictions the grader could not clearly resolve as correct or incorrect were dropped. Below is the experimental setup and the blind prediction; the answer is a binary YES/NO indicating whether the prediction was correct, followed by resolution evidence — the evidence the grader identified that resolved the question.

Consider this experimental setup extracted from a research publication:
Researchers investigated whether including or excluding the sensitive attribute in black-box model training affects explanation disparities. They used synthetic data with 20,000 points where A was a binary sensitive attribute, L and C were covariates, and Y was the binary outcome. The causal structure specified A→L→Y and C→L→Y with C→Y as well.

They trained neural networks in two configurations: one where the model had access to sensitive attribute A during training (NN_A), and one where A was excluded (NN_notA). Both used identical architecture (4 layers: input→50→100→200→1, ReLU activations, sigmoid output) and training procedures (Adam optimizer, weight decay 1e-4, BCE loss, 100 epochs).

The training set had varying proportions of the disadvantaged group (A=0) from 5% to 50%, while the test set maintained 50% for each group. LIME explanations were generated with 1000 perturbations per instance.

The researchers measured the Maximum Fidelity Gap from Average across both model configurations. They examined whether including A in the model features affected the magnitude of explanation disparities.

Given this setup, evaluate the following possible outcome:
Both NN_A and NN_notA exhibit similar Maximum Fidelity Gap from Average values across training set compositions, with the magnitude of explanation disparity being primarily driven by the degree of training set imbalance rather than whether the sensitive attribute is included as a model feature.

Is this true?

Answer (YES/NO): NO